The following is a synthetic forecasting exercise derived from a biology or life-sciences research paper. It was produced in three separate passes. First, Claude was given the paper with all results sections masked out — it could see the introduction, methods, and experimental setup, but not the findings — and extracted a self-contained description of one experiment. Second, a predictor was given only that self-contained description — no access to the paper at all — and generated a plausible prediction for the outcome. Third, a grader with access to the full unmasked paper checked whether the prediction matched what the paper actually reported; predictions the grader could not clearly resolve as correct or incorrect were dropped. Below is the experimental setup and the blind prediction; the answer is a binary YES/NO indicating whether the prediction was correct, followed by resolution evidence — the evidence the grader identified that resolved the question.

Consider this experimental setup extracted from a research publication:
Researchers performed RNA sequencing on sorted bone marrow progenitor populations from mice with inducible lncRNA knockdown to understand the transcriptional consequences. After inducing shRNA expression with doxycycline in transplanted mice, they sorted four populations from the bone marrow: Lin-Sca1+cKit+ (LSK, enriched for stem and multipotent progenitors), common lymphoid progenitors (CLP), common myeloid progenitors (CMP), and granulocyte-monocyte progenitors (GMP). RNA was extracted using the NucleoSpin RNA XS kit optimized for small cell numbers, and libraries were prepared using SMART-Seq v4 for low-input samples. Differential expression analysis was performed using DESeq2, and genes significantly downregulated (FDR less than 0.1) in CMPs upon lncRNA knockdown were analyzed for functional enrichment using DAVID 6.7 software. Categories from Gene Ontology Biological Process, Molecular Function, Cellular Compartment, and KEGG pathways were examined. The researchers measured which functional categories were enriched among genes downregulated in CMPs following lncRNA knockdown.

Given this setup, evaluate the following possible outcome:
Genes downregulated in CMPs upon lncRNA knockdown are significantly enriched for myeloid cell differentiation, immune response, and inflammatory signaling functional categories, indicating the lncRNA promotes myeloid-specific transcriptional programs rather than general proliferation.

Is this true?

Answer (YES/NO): NO